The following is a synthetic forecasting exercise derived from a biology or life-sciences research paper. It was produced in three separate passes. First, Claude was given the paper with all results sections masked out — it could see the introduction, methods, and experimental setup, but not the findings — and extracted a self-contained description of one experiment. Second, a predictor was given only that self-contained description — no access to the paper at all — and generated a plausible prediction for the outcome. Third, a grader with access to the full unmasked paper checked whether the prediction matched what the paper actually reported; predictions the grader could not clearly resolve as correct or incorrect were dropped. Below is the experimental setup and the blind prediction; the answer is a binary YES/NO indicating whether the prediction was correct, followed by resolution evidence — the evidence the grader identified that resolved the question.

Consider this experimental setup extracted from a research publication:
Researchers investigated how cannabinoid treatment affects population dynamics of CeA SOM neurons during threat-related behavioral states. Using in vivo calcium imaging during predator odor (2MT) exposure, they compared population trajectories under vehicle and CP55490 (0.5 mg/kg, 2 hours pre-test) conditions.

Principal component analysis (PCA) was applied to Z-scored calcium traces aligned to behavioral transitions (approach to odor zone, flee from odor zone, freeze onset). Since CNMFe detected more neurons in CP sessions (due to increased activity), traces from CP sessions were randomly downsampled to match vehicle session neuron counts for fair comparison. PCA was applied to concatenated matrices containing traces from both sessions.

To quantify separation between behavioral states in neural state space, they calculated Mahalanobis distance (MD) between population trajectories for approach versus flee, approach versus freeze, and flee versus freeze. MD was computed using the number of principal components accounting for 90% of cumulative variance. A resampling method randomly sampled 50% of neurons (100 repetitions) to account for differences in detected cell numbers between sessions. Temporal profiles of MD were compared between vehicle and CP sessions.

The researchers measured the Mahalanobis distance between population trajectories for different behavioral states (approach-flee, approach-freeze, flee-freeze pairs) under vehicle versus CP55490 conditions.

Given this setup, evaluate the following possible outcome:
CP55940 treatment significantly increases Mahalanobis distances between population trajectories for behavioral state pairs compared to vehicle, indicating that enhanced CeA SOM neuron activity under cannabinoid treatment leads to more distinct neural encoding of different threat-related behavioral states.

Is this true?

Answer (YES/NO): NO